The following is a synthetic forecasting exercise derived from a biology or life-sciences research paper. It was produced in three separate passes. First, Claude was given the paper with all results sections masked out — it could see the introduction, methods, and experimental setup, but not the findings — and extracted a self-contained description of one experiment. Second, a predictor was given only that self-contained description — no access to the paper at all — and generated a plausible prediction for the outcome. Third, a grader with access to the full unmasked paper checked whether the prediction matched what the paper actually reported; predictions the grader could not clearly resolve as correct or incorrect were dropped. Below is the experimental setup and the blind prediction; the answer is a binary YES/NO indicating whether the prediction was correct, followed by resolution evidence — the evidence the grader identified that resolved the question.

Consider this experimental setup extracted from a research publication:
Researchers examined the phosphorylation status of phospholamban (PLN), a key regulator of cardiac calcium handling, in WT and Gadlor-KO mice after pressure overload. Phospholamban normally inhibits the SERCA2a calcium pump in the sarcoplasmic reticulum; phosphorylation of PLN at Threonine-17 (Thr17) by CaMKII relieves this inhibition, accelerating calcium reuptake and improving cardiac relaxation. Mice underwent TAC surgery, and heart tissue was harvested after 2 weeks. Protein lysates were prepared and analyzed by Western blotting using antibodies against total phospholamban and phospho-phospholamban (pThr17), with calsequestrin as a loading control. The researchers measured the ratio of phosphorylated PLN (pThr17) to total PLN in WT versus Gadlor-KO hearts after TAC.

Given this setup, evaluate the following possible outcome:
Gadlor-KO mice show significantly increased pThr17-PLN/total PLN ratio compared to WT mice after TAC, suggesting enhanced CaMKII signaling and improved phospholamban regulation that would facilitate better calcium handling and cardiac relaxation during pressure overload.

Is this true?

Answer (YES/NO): NO